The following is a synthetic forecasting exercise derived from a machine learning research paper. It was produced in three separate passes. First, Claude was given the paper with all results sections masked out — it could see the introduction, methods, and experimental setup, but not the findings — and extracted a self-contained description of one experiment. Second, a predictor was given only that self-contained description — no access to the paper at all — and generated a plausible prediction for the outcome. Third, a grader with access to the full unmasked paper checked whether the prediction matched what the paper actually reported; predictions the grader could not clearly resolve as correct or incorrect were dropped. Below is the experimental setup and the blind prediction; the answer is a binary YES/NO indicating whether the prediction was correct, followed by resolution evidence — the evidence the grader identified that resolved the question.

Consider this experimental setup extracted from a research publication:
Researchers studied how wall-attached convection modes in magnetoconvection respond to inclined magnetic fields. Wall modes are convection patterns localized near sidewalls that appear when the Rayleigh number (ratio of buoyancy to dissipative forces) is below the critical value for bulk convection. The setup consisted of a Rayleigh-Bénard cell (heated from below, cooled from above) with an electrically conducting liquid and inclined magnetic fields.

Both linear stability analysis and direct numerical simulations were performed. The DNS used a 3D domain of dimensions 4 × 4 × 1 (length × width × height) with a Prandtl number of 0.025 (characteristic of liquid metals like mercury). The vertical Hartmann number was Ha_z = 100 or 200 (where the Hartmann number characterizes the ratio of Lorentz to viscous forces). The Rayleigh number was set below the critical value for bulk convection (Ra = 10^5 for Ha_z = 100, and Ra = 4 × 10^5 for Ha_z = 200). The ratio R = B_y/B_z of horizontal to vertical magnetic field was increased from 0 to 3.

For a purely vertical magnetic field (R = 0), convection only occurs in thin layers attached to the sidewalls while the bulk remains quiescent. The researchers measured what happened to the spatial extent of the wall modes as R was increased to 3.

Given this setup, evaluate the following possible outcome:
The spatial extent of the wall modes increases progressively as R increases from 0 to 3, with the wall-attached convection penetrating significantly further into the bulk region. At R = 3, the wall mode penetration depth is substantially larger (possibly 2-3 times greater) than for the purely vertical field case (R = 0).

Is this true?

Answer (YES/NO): YES